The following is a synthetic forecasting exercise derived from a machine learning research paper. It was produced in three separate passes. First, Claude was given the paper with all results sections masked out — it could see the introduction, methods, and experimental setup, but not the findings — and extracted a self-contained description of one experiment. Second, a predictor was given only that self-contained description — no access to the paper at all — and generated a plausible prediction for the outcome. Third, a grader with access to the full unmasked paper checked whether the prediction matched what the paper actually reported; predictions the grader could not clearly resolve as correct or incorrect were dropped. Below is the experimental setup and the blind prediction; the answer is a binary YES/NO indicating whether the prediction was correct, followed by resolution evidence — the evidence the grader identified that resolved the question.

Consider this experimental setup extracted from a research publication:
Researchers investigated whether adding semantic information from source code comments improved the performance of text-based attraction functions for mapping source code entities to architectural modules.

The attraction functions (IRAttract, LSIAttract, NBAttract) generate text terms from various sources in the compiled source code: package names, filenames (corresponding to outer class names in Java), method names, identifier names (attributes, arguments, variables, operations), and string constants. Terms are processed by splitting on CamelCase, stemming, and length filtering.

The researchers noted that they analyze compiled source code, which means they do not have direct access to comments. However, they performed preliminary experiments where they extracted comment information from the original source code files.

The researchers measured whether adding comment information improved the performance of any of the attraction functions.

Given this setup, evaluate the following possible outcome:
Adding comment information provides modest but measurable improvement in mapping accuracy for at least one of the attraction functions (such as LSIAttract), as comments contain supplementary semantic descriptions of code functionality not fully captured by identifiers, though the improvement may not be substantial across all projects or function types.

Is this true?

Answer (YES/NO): NO